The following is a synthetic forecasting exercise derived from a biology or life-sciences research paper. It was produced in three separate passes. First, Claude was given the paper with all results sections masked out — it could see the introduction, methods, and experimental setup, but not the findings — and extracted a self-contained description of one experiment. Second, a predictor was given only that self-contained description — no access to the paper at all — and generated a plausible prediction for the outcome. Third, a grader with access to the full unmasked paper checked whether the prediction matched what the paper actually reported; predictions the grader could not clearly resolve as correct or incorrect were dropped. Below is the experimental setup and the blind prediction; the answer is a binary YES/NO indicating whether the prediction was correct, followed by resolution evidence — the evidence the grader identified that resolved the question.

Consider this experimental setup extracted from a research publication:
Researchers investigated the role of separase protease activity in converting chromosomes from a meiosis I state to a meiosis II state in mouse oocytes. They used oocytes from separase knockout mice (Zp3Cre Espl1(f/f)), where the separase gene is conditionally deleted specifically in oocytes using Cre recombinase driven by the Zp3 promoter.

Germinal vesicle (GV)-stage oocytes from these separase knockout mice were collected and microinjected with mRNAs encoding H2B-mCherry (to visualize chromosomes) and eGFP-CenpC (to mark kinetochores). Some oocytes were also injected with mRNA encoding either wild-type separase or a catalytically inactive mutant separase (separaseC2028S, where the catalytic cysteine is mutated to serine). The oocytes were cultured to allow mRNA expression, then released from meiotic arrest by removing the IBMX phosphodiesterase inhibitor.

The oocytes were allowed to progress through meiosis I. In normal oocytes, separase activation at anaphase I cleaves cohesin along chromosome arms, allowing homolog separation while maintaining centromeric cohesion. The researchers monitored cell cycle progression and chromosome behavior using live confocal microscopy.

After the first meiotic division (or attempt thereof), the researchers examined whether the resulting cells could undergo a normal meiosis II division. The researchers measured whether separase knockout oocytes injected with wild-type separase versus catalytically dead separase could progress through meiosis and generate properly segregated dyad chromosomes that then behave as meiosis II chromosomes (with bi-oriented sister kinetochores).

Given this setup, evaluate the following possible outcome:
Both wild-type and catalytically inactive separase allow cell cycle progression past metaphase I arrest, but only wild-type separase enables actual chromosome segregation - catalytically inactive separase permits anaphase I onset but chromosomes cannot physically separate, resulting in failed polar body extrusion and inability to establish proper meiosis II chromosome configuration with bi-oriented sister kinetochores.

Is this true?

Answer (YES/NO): NO